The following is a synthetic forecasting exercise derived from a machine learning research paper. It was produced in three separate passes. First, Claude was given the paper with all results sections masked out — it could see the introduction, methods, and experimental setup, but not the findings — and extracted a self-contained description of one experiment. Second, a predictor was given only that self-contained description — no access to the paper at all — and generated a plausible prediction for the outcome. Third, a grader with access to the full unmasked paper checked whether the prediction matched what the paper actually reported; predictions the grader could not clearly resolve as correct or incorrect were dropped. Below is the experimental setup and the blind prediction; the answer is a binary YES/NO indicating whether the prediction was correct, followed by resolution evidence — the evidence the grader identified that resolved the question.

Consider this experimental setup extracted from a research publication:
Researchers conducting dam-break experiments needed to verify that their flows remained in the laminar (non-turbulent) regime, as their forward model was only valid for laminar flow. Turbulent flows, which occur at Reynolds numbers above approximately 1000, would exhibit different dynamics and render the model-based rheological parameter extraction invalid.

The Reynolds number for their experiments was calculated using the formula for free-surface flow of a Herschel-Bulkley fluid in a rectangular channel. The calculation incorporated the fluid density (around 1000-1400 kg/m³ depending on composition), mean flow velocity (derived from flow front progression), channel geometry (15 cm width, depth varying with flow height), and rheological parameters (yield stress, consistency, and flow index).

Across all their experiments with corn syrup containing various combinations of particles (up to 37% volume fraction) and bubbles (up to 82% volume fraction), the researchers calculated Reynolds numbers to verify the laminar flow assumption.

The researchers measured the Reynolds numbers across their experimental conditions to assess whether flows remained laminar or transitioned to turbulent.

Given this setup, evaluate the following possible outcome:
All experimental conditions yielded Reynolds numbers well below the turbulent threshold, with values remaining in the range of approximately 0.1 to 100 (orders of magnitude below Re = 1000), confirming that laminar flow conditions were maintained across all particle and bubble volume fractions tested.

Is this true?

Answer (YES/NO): NO